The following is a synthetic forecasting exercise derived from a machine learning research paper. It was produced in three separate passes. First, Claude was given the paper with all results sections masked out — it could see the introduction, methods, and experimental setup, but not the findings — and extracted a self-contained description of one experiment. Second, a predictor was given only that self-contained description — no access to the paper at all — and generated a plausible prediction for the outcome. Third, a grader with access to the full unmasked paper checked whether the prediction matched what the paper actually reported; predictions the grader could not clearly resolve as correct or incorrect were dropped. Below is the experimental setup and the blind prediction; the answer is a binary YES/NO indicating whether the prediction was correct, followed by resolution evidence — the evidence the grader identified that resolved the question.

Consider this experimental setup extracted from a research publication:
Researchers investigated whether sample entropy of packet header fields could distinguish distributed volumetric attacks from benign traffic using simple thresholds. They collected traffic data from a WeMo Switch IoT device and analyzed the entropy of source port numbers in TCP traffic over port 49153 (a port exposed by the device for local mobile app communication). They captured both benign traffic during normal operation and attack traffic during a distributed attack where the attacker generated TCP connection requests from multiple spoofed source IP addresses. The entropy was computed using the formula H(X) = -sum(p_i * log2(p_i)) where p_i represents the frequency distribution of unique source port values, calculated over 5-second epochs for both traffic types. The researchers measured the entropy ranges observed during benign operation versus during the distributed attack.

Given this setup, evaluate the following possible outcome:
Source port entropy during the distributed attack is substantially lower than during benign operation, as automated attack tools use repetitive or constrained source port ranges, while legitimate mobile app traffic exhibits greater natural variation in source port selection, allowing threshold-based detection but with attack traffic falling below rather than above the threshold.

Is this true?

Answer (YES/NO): NO